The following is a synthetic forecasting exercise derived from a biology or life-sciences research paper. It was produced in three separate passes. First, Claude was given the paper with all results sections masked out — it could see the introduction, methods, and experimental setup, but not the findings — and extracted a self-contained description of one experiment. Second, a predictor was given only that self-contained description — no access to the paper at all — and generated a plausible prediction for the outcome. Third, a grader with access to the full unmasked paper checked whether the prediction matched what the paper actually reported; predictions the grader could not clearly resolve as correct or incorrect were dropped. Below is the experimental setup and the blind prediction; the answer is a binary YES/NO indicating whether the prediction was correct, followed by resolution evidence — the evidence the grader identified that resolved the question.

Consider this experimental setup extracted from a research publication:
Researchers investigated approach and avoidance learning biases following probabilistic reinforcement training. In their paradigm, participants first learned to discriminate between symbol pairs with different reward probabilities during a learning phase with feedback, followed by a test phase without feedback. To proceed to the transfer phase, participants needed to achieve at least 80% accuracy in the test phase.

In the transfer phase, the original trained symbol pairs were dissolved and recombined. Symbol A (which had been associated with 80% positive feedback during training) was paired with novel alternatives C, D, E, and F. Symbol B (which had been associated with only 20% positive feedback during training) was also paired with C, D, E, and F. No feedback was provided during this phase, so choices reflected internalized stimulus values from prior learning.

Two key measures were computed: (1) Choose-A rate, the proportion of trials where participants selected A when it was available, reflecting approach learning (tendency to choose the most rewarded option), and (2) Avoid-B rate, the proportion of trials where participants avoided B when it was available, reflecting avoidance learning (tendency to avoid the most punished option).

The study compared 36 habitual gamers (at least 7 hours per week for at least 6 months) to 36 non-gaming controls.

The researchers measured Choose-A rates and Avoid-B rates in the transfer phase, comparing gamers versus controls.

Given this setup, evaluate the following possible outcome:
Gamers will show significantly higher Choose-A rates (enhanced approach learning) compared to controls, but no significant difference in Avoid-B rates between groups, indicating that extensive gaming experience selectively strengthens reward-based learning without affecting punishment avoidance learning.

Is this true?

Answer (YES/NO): NO